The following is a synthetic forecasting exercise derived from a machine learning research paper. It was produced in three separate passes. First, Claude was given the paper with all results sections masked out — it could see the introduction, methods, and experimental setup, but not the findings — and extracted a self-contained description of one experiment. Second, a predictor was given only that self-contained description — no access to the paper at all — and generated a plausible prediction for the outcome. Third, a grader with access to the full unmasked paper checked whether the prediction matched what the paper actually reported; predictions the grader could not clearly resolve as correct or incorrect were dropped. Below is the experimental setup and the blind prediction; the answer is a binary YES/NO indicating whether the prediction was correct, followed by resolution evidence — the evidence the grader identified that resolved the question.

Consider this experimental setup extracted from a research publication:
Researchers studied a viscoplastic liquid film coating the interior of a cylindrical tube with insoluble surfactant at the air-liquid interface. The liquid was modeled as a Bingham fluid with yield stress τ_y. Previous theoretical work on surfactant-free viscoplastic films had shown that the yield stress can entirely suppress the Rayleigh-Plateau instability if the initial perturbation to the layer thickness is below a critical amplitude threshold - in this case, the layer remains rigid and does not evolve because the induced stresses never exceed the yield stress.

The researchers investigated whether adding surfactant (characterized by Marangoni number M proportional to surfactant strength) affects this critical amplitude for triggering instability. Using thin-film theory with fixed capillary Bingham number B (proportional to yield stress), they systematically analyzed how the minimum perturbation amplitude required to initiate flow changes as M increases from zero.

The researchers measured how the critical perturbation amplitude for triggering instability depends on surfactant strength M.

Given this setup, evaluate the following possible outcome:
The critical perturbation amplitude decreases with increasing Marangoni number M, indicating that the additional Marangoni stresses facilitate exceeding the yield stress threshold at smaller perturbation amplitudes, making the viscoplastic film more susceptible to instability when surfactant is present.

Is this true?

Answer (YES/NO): NO